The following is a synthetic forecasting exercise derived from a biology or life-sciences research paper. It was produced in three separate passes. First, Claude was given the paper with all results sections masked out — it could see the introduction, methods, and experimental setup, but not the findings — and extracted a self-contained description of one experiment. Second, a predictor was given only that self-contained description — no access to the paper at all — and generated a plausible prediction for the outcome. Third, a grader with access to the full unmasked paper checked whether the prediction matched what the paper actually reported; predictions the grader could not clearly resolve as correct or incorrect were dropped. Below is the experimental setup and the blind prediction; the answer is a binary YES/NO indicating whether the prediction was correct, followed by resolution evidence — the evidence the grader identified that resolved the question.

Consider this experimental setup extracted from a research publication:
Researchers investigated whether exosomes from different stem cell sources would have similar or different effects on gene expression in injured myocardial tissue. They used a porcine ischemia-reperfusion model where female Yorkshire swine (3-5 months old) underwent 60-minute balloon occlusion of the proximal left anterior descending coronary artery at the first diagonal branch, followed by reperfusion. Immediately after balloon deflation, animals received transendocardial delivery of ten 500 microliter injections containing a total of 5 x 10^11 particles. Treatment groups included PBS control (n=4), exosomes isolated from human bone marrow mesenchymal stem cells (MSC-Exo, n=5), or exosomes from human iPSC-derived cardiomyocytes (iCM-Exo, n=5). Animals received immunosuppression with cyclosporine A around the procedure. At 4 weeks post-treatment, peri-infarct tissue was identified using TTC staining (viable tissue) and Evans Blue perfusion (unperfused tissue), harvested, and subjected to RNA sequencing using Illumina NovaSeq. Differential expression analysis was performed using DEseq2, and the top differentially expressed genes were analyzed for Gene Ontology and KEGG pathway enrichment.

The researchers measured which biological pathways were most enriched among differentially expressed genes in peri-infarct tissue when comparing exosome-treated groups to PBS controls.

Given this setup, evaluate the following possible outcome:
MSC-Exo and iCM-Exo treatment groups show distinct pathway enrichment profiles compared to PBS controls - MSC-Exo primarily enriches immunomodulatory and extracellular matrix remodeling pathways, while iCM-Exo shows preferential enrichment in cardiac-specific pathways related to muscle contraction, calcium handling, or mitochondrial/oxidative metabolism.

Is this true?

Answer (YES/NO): NO